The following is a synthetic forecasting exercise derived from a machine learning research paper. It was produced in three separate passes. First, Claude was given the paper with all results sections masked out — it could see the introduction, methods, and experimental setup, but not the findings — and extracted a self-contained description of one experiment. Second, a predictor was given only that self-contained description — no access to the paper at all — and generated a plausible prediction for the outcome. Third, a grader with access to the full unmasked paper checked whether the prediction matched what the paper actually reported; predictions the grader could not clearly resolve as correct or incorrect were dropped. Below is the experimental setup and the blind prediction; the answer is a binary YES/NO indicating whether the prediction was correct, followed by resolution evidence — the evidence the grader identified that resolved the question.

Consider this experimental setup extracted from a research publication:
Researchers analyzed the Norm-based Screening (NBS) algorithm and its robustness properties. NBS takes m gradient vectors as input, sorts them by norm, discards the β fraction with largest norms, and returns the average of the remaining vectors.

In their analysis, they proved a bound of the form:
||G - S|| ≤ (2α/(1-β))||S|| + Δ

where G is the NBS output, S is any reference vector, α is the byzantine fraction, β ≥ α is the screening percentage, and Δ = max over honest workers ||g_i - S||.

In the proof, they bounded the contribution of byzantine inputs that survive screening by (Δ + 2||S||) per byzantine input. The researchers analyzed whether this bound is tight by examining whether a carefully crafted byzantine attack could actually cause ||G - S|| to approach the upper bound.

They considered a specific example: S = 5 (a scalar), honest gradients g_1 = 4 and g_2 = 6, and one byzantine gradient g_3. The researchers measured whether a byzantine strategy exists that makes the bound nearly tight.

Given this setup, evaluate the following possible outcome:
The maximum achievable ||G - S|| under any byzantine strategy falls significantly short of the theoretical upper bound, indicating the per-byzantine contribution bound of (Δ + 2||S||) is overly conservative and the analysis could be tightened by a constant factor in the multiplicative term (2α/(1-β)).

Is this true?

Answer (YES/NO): NO